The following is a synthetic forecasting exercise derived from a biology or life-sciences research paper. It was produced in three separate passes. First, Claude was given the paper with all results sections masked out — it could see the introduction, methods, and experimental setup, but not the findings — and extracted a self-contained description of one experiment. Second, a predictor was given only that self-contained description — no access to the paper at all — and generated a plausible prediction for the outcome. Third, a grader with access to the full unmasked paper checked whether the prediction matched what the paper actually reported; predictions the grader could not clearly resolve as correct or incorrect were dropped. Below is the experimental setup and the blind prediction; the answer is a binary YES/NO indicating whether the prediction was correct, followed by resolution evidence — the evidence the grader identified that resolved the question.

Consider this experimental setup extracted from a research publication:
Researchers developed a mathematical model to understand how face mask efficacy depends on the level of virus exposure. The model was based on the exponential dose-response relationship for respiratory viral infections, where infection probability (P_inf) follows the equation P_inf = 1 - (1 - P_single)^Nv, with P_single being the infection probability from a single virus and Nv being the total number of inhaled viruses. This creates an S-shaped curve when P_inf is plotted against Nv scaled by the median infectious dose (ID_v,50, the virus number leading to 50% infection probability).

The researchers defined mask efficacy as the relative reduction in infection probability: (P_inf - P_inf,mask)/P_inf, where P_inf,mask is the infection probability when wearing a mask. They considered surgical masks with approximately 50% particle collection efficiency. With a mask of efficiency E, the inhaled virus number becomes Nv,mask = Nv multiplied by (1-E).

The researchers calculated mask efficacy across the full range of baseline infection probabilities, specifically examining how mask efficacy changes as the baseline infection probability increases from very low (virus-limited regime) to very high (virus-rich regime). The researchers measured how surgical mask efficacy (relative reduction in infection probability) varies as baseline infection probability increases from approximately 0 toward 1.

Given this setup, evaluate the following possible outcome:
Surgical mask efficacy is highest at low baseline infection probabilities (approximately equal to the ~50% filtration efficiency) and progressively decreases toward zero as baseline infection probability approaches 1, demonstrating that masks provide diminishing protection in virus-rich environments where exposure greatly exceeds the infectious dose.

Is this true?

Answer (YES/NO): YES